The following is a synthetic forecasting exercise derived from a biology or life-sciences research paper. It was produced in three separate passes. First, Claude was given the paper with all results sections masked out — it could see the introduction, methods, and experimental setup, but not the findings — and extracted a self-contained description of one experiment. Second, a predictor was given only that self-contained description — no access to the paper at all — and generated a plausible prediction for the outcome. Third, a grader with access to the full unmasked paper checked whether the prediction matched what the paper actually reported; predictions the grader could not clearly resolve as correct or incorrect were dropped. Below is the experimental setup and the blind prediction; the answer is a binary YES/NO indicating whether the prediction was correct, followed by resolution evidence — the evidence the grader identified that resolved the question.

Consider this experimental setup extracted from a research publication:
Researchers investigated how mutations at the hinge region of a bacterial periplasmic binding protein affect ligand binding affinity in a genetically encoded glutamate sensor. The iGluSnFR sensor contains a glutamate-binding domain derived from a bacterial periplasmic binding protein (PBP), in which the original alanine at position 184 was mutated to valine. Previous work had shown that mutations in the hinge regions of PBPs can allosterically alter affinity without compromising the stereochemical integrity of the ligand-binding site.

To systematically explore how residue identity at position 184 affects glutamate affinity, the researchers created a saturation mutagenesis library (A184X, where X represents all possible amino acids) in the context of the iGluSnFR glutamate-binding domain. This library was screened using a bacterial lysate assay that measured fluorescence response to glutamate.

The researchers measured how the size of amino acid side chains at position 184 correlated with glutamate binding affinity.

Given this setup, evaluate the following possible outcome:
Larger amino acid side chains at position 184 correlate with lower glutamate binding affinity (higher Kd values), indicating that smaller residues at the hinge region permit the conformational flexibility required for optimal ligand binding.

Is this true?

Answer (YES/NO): YES